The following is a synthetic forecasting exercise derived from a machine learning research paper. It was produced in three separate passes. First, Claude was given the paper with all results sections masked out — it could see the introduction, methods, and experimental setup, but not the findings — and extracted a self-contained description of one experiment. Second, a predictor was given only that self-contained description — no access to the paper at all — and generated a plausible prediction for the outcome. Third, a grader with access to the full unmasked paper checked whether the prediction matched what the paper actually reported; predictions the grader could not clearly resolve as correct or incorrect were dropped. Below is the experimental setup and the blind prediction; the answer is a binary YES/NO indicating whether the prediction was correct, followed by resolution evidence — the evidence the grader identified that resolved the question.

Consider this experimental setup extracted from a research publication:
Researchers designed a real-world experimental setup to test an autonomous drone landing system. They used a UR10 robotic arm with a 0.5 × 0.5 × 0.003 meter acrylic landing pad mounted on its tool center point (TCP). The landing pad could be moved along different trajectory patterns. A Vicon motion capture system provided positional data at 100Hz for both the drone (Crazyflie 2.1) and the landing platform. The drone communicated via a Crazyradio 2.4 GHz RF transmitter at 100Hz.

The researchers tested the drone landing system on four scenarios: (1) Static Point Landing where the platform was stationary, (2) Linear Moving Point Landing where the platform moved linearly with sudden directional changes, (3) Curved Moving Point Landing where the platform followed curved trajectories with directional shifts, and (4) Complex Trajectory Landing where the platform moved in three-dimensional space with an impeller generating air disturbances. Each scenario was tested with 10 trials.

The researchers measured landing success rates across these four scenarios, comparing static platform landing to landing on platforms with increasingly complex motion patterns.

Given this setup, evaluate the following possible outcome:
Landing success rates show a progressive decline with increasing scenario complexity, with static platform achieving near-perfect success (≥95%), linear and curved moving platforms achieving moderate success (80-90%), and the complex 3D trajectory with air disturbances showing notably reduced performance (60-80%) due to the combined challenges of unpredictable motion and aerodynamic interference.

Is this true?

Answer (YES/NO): NO